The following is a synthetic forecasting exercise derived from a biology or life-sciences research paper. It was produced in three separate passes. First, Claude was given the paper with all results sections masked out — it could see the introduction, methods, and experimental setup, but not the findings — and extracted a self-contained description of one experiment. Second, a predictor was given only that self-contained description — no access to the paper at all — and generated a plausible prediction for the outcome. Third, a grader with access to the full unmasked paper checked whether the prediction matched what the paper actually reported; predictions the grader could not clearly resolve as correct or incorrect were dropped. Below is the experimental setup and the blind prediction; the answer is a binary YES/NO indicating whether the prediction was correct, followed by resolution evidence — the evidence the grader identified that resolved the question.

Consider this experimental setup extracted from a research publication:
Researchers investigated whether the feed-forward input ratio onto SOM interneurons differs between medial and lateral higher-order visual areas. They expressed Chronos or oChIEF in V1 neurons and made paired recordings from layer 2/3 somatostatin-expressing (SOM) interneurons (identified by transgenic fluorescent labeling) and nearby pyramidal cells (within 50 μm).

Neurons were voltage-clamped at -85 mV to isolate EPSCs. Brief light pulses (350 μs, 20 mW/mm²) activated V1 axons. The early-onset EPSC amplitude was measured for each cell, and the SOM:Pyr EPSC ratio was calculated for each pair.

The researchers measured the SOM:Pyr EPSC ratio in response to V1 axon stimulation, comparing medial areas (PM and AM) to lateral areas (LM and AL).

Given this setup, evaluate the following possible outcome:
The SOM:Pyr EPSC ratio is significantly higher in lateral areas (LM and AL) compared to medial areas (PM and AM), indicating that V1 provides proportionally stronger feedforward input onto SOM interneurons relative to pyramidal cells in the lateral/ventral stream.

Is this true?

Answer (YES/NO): YES